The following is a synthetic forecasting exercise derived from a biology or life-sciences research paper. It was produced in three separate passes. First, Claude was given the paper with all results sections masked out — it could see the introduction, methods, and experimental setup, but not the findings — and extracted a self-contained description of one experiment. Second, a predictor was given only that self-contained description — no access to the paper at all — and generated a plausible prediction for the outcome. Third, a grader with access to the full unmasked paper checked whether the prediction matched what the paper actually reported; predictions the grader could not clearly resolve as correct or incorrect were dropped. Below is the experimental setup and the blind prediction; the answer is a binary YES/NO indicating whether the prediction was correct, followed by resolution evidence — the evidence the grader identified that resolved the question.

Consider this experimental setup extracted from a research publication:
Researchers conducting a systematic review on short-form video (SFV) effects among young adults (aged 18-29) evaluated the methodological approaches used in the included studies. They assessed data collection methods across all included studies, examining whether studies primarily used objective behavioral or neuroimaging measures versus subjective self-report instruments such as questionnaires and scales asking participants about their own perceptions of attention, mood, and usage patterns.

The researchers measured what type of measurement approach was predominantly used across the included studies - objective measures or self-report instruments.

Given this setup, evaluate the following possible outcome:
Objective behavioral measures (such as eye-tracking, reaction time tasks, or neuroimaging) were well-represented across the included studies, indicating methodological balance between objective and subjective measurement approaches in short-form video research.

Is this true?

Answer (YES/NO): NO